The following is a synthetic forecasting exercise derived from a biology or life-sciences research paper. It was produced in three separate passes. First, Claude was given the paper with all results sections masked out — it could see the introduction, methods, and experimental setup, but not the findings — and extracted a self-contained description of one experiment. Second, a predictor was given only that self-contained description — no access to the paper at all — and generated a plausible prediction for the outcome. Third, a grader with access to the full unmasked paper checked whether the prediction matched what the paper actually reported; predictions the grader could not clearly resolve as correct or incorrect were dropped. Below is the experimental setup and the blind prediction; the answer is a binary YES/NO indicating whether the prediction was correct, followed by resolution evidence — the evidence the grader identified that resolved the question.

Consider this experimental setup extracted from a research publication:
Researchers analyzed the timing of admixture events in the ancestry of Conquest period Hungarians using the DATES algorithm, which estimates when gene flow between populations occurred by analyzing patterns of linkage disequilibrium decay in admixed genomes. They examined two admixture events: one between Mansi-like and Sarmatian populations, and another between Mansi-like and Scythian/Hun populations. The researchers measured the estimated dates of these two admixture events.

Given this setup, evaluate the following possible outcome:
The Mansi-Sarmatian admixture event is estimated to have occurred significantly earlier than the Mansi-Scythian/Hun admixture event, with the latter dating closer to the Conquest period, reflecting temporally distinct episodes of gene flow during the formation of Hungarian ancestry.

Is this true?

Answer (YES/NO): YES